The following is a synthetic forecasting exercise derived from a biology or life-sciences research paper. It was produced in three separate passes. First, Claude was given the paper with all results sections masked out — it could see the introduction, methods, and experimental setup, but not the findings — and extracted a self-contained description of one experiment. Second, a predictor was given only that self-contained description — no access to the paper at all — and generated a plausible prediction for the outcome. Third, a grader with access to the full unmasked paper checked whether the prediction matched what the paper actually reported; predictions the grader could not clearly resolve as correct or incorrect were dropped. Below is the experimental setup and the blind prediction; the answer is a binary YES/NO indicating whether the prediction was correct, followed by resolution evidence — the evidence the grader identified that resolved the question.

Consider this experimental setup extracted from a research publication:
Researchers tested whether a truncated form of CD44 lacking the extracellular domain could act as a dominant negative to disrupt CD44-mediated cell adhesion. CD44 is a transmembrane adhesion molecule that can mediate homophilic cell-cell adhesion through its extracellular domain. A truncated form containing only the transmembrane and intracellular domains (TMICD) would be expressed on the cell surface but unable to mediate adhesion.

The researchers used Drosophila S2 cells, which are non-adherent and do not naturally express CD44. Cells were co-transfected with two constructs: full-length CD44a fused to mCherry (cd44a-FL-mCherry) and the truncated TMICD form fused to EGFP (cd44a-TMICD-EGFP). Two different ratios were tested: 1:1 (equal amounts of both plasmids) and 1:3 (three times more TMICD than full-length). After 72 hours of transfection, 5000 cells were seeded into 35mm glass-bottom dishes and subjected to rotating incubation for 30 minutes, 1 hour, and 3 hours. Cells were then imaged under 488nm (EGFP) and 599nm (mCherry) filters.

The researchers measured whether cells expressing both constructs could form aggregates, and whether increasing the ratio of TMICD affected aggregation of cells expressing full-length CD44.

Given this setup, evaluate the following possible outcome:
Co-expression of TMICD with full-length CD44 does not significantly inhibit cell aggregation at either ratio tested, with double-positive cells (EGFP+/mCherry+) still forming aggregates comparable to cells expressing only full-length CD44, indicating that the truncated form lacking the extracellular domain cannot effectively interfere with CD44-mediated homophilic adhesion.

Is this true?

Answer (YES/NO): NO